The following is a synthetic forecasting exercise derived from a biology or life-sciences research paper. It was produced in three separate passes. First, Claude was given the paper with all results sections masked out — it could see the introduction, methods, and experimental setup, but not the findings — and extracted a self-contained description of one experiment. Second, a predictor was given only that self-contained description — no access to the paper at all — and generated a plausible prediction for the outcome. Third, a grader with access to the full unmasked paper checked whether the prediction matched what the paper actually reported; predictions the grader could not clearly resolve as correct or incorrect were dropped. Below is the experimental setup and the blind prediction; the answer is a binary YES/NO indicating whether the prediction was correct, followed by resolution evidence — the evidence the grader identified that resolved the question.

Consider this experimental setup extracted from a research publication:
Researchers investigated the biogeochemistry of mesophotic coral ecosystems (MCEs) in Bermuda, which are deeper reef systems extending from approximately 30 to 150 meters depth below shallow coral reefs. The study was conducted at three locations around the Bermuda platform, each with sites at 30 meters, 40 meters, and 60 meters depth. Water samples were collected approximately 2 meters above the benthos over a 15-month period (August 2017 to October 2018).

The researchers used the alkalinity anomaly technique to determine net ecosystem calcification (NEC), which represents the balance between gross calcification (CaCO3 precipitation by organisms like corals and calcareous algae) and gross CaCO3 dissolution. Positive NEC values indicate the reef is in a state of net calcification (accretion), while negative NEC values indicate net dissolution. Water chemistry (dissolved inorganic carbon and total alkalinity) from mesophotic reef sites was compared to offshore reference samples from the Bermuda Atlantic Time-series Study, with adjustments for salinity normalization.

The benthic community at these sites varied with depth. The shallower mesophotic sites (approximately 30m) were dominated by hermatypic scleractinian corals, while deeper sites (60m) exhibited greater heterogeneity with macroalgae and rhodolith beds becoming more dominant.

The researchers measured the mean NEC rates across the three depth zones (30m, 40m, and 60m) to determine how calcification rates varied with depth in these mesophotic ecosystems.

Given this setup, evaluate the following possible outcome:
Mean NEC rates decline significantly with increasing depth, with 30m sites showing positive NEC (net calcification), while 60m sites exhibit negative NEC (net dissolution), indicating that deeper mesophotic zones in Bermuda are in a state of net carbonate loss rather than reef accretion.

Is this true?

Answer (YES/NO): NO